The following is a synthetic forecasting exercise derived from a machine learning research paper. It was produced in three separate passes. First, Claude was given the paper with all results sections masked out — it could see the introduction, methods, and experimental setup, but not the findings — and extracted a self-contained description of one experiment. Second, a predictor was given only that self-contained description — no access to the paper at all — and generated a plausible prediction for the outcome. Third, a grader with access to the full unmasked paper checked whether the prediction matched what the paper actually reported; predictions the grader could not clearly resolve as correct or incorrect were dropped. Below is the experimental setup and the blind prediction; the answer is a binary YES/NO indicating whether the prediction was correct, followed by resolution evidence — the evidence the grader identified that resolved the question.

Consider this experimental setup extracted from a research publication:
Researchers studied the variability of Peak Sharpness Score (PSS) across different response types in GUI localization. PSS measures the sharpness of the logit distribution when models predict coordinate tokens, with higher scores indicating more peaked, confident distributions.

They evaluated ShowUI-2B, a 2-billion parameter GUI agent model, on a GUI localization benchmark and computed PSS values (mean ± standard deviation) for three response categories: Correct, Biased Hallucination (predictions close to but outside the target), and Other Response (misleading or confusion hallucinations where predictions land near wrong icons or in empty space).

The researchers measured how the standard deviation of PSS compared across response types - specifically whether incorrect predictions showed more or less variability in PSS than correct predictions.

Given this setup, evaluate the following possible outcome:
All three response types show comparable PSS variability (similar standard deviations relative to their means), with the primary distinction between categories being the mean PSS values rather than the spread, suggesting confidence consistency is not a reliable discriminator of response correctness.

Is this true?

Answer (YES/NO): YES